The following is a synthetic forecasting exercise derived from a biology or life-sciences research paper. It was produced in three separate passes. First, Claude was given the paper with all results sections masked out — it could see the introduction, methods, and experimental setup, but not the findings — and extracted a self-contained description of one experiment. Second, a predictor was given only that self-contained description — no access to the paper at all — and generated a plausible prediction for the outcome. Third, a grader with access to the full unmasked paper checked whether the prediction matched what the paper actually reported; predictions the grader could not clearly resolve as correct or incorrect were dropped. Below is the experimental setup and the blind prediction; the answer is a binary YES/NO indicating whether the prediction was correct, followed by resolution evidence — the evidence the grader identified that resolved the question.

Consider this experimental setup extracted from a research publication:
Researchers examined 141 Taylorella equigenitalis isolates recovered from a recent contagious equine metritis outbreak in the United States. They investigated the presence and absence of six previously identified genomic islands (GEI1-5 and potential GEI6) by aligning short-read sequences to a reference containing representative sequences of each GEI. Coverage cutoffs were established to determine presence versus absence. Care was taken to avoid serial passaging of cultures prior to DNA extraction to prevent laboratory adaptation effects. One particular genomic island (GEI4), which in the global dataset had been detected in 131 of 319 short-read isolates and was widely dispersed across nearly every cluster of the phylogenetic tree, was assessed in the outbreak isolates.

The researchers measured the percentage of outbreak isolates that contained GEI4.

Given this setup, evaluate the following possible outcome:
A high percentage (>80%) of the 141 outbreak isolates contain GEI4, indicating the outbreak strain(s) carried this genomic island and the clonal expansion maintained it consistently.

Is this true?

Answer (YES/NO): NO